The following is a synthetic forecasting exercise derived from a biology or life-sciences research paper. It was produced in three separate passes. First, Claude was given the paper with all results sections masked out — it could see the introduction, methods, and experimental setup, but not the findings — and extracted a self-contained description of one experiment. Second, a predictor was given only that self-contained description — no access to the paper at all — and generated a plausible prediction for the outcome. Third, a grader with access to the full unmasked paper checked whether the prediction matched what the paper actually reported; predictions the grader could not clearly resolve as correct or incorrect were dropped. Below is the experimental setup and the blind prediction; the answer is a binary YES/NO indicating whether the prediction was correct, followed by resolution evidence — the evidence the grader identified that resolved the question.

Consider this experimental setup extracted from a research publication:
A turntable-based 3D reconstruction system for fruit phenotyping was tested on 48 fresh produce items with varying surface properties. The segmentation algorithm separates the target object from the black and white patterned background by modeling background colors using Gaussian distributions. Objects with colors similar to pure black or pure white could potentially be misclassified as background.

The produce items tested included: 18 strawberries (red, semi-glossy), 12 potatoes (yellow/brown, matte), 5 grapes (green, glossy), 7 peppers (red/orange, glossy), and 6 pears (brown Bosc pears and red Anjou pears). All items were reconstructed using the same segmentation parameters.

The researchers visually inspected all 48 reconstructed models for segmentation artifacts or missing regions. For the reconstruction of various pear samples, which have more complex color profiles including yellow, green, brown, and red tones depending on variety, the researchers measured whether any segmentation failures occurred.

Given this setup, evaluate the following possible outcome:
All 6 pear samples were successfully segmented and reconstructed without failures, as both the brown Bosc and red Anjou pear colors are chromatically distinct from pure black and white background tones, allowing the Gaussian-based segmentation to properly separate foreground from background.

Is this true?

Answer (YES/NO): NO